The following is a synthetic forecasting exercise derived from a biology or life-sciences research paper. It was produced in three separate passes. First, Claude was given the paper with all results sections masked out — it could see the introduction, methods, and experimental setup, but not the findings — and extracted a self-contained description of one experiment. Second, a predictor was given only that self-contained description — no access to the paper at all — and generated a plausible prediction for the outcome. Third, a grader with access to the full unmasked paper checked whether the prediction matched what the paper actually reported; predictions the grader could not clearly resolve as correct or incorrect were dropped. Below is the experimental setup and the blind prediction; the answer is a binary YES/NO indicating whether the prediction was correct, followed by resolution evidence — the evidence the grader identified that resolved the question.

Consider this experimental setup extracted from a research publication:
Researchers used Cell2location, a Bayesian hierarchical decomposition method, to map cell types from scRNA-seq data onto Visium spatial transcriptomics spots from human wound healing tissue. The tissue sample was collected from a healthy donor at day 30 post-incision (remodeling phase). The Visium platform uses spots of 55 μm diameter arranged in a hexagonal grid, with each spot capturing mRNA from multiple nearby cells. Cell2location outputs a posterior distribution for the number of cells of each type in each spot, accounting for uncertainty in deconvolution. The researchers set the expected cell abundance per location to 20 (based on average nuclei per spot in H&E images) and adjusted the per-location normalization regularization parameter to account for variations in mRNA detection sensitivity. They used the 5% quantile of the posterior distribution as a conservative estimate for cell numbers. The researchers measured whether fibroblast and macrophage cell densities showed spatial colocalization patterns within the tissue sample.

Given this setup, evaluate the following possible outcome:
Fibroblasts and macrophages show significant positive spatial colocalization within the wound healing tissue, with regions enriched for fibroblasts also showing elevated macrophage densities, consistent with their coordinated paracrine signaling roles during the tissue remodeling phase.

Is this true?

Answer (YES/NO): YES